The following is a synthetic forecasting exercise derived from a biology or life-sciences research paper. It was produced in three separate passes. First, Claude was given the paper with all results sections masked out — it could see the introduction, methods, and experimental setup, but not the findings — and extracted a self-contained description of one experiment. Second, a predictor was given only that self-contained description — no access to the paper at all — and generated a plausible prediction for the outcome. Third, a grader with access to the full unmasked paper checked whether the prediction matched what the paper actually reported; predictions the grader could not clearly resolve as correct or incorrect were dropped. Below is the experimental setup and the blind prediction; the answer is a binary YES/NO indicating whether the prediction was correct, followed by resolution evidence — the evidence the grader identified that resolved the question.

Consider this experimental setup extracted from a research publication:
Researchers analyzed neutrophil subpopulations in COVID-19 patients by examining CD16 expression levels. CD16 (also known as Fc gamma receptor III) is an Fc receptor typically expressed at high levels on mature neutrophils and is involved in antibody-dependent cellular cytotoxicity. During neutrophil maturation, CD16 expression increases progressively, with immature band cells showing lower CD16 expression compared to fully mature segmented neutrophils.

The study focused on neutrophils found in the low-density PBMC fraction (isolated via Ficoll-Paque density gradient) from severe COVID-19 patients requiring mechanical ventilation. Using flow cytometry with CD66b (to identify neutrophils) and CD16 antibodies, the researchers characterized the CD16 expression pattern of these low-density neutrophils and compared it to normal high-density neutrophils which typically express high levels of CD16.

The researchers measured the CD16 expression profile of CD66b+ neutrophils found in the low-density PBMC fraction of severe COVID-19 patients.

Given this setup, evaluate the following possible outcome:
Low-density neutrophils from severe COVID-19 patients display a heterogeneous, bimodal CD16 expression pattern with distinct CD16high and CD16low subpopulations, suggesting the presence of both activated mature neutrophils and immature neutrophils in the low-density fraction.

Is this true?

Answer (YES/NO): NO